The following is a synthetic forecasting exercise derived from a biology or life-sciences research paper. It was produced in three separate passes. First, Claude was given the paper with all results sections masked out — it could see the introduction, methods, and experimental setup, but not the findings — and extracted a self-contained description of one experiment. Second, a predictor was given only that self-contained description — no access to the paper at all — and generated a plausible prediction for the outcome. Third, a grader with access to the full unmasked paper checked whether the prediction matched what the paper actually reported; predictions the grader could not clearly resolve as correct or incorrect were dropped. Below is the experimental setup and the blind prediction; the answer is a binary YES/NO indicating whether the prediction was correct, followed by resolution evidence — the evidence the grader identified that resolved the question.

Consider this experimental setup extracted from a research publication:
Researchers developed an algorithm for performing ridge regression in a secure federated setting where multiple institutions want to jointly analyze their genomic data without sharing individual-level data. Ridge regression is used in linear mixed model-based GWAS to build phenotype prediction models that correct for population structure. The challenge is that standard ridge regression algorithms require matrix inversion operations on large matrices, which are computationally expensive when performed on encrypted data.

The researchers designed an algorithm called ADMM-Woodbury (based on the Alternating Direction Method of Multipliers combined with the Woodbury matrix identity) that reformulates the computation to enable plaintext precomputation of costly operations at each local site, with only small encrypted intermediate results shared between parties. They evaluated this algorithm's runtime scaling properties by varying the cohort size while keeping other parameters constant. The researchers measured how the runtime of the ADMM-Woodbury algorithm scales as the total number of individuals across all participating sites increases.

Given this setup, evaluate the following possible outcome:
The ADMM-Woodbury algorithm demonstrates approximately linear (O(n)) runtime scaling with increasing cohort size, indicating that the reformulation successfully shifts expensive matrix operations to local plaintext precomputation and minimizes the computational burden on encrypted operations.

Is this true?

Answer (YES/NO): NO